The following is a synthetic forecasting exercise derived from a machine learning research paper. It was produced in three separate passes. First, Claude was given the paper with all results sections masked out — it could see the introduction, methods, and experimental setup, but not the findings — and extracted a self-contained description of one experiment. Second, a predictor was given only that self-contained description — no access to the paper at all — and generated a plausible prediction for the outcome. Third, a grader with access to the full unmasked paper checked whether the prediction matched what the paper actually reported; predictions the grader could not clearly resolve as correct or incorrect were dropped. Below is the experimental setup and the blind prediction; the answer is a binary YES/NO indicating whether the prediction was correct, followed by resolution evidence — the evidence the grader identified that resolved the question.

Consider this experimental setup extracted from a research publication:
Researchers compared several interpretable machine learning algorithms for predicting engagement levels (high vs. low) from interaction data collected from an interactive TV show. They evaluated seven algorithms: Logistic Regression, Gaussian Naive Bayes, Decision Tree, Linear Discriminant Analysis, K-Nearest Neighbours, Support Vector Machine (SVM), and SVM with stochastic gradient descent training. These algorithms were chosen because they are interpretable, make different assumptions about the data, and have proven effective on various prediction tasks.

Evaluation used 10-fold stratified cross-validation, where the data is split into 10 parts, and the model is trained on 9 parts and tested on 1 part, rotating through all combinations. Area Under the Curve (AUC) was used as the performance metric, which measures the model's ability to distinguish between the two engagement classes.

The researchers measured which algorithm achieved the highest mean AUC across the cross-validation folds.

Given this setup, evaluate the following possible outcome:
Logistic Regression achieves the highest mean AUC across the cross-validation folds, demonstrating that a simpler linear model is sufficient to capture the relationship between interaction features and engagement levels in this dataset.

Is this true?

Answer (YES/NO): YES